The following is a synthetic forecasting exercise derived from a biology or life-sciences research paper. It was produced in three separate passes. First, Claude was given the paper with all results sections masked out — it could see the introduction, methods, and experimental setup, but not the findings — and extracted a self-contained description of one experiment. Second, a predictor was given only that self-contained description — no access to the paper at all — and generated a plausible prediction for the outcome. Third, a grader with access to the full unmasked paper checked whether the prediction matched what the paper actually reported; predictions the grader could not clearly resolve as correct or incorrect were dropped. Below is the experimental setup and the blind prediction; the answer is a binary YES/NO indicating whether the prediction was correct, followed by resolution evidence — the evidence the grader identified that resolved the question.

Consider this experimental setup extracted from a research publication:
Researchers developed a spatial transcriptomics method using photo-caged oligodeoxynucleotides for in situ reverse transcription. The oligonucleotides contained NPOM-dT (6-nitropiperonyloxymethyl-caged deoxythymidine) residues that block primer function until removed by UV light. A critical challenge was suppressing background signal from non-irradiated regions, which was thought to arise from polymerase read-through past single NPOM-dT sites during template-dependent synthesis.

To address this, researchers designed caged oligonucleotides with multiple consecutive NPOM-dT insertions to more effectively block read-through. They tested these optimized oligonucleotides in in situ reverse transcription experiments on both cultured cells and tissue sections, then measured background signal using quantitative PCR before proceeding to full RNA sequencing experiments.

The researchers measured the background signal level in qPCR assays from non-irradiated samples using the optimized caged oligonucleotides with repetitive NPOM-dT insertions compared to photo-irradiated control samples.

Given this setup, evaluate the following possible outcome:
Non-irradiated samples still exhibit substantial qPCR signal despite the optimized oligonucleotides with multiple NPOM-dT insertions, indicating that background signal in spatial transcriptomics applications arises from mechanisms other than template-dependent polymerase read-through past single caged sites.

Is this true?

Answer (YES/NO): NO